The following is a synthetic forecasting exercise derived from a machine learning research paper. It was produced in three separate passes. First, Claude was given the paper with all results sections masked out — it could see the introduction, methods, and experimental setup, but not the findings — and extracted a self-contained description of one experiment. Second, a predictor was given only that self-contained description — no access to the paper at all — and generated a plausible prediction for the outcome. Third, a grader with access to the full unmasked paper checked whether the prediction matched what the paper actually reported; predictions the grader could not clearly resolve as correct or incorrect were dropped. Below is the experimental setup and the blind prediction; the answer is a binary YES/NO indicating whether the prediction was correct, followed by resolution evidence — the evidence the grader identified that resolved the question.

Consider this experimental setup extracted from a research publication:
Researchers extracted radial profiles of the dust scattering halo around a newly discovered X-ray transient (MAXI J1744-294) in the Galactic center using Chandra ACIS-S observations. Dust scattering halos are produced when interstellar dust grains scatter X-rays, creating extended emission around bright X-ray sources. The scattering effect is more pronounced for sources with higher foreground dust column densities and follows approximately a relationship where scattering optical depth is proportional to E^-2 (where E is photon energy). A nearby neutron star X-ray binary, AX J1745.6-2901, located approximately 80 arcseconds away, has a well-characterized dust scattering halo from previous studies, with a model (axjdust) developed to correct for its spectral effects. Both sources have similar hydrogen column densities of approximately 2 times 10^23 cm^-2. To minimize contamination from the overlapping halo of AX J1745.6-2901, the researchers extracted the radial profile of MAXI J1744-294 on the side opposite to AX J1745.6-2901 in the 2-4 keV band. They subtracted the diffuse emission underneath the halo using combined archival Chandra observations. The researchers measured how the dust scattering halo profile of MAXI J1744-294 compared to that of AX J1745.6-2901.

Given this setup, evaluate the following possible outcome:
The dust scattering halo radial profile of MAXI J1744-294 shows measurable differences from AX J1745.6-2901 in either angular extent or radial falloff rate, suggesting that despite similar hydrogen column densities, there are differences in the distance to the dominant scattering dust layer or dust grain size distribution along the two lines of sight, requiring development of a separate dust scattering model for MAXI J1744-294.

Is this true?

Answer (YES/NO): NO